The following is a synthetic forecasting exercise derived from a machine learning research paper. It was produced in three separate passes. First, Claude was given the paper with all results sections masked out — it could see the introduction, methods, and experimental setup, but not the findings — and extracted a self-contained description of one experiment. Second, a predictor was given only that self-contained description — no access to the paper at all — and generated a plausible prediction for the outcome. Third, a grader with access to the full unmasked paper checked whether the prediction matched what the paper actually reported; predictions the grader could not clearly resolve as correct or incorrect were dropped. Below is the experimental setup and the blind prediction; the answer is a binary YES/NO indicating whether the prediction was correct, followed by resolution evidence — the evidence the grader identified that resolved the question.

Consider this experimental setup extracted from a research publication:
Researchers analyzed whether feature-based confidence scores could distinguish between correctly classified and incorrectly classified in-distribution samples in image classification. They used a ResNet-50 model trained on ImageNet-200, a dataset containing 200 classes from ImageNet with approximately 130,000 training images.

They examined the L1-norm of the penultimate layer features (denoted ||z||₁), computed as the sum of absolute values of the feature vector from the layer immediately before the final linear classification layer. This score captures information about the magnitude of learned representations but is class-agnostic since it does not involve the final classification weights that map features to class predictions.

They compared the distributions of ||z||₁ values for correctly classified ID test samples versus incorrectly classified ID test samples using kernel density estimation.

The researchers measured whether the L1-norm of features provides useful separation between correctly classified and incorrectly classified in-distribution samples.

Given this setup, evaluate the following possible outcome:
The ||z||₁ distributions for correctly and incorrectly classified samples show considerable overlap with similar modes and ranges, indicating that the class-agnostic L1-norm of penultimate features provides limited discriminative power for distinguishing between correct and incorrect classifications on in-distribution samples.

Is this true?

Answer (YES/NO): YES